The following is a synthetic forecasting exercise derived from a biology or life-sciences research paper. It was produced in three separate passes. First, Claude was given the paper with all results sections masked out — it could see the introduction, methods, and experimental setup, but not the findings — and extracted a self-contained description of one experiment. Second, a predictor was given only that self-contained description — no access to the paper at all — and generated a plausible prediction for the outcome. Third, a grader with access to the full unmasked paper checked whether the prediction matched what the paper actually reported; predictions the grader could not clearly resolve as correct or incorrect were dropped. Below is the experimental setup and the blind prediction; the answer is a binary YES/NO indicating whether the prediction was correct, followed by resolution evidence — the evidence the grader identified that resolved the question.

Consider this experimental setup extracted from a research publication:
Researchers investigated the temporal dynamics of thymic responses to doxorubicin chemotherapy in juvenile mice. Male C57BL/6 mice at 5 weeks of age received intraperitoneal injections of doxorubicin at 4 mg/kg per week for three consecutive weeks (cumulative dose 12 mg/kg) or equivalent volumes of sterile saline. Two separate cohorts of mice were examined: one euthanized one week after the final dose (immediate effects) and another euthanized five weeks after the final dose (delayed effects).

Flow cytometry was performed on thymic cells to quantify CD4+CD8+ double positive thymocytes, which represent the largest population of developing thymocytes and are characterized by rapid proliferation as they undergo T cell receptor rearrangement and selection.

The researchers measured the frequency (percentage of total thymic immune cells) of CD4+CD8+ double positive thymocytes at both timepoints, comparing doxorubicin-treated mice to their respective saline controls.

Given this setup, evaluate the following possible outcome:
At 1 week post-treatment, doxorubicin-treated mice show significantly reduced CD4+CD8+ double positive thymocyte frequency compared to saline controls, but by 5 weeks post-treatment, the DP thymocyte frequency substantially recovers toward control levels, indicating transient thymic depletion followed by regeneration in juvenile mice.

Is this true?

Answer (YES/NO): NO